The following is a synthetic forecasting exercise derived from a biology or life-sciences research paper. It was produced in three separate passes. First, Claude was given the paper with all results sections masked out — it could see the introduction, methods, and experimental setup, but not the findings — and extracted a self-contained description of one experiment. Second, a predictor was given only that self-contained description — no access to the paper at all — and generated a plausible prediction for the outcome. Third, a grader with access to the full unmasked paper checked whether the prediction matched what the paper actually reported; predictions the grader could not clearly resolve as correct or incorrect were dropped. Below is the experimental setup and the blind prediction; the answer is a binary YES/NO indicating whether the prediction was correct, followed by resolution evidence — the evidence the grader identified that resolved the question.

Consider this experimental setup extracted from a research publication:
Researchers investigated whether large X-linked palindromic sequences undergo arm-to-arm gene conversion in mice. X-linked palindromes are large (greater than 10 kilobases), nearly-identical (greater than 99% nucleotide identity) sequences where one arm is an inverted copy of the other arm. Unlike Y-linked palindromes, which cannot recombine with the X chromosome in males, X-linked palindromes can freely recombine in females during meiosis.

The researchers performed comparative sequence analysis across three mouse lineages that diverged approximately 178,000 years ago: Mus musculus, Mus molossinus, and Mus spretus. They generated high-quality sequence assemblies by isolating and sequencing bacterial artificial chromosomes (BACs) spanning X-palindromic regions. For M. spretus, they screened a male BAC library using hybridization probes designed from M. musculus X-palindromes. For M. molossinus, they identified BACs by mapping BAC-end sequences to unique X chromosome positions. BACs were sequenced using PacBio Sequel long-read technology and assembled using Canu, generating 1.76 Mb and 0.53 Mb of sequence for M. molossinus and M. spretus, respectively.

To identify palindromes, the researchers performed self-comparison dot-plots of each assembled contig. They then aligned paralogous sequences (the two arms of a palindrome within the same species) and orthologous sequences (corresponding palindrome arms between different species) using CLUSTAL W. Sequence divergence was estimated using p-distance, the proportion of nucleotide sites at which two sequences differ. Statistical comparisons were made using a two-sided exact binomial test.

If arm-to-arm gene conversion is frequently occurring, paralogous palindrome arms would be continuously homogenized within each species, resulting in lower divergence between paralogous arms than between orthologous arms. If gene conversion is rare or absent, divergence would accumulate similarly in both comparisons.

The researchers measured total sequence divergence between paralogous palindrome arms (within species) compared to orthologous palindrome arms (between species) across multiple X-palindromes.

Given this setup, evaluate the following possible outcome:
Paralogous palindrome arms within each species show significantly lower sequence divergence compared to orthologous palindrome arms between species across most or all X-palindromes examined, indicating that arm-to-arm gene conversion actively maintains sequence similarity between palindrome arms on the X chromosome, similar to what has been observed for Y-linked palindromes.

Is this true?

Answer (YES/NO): YES